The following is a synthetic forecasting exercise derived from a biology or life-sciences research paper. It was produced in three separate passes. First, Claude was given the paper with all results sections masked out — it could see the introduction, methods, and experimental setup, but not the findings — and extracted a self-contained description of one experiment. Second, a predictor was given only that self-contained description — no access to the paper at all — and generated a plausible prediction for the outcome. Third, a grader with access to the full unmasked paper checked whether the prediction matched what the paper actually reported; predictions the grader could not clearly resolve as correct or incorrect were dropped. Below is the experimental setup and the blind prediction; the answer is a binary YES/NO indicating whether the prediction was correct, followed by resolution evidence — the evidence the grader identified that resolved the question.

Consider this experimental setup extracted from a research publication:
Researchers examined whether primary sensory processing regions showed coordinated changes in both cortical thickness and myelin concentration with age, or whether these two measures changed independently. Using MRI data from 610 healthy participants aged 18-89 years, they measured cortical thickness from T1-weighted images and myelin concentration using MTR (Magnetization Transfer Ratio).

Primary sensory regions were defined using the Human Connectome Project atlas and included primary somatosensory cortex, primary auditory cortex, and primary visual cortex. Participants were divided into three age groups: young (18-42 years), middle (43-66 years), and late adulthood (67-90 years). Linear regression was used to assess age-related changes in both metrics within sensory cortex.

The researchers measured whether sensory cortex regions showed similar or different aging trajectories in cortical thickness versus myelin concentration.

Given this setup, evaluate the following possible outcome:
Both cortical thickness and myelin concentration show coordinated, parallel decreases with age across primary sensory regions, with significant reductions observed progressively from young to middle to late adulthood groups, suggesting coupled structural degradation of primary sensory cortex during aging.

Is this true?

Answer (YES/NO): NO